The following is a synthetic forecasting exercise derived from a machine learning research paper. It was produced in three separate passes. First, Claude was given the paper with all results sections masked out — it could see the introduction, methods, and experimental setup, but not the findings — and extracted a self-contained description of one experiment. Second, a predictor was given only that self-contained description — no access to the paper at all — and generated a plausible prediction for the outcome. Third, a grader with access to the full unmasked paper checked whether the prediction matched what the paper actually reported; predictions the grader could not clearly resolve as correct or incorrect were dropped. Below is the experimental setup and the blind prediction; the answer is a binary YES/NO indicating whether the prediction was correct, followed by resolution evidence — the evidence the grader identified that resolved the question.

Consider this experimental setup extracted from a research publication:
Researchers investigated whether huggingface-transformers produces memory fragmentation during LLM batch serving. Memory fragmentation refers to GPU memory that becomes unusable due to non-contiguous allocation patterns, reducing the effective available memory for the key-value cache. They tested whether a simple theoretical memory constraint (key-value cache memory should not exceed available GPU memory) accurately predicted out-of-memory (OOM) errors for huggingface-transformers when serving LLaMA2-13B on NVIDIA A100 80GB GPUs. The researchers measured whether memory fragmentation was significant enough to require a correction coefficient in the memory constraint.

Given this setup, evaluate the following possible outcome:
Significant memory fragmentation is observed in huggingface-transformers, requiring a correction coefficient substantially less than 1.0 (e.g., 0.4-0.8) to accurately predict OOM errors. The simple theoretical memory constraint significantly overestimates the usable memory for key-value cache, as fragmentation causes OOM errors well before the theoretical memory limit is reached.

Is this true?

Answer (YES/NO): NO